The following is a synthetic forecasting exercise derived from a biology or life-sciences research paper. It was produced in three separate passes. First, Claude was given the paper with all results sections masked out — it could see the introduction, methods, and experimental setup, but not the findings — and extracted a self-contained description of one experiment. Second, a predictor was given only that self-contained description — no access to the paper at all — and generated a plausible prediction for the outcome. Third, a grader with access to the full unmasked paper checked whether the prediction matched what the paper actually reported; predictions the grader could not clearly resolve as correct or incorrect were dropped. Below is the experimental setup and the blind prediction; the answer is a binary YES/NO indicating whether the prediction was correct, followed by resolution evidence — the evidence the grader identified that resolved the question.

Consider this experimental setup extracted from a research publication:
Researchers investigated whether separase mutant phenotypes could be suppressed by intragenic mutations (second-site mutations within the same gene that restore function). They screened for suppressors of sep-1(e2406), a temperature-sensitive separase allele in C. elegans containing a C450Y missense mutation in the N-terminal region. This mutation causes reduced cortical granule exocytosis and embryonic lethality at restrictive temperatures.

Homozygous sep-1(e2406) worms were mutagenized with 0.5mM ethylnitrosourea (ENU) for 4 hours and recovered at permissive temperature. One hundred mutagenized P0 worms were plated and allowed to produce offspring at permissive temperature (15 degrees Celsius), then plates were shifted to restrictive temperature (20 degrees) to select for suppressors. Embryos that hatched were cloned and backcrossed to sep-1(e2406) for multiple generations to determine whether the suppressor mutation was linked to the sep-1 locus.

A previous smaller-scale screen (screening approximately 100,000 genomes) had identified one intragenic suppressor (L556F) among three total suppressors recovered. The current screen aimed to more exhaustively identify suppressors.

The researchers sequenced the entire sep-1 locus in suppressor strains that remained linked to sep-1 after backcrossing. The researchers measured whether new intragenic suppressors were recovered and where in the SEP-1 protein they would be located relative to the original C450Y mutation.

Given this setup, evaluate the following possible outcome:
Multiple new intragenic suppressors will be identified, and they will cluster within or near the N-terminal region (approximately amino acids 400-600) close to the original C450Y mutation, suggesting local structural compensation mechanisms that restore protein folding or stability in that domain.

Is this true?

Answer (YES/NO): NO